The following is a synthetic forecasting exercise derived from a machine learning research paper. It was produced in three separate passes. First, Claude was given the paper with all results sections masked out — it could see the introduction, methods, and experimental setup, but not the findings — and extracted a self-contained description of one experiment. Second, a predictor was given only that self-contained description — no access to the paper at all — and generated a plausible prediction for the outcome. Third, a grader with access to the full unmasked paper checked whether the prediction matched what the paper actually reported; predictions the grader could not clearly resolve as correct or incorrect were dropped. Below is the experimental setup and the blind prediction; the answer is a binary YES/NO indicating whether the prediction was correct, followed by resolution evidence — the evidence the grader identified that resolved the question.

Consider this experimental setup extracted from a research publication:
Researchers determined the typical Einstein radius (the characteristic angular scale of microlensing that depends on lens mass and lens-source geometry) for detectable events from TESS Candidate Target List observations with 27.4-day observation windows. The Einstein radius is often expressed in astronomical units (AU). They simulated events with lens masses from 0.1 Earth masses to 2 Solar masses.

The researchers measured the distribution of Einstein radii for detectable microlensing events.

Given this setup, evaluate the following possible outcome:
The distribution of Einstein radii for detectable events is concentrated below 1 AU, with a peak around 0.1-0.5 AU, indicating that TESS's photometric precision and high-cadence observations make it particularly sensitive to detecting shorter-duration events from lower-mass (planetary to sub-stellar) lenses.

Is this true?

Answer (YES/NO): NO